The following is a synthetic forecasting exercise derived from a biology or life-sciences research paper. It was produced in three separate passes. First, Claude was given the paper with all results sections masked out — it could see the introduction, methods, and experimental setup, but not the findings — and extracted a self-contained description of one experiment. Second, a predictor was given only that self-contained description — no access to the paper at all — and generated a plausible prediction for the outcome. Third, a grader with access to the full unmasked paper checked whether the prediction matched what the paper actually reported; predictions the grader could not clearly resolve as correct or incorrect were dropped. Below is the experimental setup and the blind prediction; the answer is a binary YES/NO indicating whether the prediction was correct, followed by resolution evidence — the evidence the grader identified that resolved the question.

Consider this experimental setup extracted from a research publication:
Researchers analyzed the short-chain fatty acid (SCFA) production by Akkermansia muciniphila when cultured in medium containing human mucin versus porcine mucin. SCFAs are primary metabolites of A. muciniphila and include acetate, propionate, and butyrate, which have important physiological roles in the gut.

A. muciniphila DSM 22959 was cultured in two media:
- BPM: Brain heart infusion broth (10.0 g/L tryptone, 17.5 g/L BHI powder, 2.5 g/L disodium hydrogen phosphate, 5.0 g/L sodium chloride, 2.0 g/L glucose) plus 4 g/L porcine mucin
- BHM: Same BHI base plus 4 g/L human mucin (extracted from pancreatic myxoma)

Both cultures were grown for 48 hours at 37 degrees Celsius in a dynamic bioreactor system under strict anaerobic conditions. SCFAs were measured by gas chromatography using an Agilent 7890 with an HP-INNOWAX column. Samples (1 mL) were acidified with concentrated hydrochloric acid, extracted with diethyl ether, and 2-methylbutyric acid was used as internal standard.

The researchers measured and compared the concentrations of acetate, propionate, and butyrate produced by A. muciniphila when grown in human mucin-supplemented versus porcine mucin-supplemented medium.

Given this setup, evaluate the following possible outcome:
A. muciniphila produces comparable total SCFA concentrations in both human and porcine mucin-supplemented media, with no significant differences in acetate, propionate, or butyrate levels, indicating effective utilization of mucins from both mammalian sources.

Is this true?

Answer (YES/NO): NO